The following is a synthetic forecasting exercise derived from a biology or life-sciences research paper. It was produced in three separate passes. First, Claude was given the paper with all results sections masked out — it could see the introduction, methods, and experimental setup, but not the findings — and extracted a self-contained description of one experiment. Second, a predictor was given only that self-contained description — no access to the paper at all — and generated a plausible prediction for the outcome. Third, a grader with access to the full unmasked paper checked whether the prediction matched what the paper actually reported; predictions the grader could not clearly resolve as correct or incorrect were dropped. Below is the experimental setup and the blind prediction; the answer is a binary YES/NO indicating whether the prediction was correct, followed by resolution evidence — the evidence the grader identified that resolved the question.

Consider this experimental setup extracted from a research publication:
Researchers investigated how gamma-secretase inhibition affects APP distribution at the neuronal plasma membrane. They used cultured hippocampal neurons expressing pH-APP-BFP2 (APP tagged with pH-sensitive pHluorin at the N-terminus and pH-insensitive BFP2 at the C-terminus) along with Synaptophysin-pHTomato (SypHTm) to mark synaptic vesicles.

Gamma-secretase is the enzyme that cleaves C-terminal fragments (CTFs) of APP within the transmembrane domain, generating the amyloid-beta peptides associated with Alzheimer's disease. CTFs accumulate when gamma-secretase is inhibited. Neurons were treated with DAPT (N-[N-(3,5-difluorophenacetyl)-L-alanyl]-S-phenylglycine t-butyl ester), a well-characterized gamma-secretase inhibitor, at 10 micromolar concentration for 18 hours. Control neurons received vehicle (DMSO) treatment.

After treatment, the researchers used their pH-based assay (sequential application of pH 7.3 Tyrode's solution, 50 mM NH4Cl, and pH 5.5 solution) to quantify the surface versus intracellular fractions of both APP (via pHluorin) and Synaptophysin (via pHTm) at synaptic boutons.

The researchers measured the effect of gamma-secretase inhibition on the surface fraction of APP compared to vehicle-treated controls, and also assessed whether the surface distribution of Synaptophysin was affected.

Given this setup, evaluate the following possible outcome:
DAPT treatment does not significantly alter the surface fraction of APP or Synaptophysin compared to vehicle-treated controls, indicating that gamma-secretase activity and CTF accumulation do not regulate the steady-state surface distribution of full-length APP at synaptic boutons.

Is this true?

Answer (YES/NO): NO